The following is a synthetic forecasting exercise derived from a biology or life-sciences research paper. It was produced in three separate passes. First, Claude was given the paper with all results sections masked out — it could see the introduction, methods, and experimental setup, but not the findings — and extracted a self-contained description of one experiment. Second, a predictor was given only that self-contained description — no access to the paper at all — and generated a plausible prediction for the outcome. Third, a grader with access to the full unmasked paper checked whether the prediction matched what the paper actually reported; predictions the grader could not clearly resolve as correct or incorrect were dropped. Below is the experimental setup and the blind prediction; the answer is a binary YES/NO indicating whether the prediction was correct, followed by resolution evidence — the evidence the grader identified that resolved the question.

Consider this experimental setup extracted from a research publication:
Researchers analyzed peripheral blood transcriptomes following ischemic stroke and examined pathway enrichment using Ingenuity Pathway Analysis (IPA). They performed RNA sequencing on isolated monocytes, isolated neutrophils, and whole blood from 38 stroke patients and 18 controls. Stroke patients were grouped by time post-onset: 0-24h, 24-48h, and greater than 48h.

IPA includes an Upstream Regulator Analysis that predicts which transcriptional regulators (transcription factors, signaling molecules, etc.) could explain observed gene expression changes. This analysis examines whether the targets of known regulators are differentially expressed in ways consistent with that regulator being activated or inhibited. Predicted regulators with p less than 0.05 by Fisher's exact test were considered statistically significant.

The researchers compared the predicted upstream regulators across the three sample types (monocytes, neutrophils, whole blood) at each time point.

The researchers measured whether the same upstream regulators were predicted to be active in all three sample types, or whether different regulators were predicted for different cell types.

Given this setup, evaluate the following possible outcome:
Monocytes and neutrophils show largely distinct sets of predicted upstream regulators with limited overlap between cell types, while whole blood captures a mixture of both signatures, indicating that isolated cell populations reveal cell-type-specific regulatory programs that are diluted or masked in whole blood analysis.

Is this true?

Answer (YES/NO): NO